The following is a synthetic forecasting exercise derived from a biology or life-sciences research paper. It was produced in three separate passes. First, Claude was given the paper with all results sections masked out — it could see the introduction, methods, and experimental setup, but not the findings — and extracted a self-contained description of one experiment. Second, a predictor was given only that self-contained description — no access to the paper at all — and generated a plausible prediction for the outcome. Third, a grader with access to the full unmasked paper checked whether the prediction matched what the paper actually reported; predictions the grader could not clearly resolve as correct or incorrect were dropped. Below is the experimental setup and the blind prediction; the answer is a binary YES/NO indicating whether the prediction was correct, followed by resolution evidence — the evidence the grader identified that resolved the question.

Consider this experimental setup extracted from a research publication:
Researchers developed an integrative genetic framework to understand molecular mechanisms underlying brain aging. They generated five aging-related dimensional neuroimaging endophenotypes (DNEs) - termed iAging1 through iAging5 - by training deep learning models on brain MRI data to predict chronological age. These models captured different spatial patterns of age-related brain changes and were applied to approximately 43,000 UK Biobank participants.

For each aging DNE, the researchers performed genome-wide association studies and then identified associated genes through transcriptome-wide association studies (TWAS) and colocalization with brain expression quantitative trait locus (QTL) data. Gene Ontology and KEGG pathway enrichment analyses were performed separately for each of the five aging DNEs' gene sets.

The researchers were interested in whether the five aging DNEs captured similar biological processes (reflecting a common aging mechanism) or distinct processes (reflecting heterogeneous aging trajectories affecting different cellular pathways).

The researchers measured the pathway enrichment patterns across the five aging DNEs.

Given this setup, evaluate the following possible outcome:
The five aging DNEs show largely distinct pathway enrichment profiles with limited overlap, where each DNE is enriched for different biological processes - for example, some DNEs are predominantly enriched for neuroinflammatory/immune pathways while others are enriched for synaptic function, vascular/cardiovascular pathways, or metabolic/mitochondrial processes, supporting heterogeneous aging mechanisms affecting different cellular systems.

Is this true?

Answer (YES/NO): YES